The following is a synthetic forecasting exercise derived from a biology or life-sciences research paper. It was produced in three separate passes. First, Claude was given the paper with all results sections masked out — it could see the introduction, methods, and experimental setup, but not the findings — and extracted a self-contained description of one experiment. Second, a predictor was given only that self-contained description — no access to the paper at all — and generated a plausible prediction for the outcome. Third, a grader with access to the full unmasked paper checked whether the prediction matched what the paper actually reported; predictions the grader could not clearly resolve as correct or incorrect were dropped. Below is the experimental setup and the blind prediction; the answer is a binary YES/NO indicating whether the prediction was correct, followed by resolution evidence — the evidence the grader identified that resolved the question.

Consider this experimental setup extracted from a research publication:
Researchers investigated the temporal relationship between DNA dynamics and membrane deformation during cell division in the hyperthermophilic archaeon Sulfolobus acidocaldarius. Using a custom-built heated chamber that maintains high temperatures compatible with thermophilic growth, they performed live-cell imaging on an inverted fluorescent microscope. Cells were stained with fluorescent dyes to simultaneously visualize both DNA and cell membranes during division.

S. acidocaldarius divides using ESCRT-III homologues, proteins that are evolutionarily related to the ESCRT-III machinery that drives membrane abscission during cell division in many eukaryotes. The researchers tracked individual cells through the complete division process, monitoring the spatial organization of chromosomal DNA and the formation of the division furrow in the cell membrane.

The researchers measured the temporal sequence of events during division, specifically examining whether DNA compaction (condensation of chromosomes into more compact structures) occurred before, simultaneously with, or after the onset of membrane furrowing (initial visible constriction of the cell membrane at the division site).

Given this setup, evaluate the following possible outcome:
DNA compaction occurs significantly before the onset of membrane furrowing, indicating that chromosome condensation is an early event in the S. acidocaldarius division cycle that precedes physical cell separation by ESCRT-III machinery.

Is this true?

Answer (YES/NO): YES